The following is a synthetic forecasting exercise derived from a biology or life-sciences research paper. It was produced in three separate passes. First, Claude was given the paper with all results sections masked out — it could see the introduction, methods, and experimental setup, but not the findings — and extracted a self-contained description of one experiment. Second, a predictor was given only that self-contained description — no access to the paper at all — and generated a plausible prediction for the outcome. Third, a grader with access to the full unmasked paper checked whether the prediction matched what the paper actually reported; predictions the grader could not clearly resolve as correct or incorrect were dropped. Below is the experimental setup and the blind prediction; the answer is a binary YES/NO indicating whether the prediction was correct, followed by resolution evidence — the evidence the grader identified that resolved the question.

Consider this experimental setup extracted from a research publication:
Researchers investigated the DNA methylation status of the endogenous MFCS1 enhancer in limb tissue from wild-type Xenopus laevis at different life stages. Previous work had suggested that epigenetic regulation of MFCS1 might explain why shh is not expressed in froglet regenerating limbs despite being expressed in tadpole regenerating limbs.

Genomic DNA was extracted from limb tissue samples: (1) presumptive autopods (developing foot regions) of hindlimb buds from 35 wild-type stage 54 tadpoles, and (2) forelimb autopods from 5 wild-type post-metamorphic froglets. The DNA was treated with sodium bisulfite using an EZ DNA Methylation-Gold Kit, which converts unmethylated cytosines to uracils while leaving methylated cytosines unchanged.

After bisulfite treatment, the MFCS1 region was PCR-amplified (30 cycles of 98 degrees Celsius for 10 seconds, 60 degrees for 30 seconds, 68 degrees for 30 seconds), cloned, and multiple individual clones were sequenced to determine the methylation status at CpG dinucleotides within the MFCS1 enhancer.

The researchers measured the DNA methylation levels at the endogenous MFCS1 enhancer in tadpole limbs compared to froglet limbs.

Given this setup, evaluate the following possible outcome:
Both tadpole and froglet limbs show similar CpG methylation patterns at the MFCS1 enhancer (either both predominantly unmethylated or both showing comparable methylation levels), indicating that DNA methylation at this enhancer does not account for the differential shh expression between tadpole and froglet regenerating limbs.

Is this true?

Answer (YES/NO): NO